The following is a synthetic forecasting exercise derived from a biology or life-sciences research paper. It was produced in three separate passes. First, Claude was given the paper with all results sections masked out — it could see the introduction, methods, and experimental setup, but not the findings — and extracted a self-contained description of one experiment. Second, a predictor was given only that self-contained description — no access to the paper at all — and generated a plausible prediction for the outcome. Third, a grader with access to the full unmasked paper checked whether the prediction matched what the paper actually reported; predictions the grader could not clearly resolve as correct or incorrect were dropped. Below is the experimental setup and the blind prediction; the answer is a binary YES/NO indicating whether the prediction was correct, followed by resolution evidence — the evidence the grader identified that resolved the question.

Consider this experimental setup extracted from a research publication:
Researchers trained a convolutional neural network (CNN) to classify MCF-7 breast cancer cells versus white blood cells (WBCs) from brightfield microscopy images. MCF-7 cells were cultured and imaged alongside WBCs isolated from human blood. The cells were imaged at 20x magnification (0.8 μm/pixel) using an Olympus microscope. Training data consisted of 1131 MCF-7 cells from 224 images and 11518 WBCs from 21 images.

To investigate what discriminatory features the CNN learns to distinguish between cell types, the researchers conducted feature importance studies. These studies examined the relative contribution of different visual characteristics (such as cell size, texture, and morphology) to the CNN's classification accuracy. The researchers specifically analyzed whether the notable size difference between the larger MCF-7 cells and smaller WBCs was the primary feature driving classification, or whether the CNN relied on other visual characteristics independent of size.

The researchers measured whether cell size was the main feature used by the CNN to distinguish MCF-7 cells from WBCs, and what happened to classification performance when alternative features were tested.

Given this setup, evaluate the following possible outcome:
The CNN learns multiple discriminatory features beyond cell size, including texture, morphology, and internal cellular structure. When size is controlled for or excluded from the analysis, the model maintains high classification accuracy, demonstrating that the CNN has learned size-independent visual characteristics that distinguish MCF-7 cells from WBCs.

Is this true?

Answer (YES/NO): NO